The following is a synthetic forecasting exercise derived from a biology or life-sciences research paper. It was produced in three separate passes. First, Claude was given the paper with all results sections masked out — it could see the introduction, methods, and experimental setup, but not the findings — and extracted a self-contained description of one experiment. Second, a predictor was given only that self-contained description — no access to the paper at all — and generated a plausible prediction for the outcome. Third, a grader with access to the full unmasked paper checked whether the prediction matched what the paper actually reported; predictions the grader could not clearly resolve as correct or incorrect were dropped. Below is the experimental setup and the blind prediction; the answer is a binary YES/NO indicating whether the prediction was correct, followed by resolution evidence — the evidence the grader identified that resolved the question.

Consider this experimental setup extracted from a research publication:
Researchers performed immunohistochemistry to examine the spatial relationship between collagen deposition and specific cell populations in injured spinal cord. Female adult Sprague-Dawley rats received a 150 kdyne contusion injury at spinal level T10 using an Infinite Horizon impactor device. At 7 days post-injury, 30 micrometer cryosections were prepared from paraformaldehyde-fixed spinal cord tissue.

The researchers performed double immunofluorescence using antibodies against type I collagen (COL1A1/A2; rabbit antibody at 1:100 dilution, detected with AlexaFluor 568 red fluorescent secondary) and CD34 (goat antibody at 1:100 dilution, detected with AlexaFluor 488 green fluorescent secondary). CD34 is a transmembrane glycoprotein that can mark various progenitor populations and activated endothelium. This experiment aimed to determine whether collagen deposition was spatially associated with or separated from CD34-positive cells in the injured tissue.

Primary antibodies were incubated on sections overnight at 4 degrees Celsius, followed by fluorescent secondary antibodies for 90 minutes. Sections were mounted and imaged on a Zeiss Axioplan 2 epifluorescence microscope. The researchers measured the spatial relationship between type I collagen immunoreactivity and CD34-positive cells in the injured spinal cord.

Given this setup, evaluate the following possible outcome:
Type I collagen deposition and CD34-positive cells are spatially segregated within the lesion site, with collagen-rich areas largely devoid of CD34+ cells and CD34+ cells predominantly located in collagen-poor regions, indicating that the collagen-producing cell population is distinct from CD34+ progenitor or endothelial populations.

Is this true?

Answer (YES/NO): NO